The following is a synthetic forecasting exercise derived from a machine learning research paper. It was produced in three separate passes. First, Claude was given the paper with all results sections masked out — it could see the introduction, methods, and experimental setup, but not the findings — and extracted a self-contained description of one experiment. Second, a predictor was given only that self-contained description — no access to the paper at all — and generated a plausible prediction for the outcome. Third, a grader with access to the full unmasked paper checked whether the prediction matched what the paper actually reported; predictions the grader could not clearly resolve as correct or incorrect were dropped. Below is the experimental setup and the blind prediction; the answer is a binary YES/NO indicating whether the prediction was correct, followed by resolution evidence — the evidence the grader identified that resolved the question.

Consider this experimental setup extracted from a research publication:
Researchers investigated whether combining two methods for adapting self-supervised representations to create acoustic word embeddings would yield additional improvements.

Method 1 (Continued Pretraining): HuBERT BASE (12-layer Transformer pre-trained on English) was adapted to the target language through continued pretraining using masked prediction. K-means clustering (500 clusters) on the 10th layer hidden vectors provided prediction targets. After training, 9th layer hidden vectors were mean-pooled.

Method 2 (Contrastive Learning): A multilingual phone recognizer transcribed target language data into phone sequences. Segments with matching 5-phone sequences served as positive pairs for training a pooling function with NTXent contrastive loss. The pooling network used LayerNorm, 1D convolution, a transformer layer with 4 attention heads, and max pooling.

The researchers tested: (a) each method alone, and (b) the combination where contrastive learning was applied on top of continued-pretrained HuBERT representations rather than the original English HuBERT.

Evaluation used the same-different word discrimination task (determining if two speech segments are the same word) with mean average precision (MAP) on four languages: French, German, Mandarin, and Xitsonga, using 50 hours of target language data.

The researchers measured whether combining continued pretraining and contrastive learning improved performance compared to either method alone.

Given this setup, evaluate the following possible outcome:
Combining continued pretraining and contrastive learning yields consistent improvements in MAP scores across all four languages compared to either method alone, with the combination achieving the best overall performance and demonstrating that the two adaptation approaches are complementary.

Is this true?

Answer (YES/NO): YES